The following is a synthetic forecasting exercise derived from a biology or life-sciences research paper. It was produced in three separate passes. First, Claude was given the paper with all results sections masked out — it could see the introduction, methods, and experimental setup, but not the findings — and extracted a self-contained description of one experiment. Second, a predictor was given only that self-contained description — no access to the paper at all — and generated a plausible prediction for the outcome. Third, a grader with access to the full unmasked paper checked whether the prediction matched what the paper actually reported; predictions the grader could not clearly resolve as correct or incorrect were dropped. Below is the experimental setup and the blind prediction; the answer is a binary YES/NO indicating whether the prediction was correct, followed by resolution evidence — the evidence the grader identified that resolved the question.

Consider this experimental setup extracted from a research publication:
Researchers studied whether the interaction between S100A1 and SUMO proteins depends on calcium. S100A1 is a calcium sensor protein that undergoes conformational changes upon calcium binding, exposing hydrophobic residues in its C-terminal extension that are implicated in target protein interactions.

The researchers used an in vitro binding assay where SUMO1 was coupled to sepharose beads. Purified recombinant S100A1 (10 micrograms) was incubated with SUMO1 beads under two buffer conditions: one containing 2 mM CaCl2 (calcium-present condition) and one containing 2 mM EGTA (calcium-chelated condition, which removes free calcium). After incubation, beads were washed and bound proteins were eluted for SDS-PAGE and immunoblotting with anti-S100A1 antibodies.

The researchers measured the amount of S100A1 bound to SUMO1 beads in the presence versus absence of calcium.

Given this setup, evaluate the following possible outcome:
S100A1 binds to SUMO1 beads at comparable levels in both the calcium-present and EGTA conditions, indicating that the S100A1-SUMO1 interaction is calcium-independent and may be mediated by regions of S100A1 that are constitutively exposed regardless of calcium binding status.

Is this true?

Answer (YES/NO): NO